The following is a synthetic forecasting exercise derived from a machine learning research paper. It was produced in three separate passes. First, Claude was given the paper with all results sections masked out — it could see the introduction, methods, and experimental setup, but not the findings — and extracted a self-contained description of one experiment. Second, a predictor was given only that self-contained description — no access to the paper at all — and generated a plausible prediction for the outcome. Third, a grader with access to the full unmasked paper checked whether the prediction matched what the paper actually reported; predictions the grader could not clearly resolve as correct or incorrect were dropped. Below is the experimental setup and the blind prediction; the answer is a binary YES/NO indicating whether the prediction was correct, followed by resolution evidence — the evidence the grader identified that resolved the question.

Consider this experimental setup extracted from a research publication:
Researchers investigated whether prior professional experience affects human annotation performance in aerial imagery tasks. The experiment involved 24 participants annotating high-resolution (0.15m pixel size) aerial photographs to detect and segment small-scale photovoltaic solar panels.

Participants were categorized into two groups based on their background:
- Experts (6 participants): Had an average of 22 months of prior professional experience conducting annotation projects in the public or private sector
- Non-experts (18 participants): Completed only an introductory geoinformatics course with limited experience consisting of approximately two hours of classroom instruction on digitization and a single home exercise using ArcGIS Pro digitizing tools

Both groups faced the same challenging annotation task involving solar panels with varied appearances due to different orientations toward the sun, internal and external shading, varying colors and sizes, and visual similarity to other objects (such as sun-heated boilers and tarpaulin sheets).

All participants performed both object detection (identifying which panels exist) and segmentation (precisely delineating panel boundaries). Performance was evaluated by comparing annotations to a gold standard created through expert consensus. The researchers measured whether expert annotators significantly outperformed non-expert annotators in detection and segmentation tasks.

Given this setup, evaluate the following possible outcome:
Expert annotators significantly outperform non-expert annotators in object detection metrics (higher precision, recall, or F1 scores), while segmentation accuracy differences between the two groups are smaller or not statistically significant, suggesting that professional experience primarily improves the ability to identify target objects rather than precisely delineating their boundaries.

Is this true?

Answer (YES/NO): NO